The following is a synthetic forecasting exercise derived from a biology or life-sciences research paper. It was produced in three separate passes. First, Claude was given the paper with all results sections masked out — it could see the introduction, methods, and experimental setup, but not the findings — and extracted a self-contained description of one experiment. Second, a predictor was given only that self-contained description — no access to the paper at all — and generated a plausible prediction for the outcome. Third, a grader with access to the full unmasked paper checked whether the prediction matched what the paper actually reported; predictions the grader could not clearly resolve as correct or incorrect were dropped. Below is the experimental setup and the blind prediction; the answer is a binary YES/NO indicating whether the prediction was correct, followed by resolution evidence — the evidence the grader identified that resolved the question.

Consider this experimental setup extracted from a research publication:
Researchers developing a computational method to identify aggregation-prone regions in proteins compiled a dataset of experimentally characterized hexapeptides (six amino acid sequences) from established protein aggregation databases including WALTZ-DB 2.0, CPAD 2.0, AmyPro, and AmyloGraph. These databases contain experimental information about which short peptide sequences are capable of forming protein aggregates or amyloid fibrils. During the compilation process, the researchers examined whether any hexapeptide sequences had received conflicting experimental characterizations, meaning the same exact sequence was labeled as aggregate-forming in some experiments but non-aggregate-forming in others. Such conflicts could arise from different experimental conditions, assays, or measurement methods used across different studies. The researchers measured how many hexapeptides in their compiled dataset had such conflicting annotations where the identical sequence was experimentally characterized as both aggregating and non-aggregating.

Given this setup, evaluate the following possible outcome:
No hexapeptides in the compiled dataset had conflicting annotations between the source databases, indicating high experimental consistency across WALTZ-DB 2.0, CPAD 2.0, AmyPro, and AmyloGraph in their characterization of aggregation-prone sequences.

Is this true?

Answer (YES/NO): NO